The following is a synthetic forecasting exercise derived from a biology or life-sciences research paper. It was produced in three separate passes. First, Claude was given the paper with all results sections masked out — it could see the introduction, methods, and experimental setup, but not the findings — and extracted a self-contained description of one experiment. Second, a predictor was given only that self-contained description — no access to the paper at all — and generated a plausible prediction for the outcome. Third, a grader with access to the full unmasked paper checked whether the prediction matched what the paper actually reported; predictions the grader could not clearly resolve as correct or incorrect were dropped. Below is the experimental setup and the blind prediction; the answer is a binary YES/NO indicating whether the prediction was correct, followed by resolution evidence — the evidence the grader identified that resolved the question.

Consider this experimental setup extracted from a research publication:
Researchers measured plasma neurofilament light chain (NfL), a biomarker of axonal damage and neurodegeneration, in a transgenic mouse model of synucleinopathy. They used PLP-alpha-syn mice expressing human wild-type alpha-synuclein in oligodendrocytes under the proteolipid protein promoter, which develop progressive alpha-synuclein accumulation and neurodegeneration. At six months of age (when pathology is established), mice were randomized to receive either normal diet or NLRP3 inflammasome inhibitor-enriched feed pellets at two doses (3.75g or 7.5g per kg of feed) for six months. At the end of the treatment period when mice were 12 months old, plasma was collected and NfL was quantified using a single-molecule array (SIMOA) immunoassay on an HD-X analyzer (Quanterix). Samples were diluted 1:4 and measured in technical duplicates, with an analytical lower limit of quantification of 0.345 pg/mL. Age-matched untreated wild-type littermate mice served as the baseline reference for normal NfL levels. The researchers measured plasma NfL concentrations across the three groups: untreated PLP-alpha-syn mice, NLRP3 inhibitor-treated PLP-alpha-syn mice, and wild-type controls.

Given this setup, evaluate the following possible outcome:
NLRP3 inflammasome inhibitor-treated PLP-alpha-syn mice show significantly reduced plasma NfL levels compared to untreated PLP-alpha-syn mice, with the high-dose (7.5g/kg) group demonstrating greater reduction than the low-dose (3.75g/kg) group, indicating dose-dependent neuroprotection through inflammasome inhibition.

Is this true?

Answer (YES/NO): NO